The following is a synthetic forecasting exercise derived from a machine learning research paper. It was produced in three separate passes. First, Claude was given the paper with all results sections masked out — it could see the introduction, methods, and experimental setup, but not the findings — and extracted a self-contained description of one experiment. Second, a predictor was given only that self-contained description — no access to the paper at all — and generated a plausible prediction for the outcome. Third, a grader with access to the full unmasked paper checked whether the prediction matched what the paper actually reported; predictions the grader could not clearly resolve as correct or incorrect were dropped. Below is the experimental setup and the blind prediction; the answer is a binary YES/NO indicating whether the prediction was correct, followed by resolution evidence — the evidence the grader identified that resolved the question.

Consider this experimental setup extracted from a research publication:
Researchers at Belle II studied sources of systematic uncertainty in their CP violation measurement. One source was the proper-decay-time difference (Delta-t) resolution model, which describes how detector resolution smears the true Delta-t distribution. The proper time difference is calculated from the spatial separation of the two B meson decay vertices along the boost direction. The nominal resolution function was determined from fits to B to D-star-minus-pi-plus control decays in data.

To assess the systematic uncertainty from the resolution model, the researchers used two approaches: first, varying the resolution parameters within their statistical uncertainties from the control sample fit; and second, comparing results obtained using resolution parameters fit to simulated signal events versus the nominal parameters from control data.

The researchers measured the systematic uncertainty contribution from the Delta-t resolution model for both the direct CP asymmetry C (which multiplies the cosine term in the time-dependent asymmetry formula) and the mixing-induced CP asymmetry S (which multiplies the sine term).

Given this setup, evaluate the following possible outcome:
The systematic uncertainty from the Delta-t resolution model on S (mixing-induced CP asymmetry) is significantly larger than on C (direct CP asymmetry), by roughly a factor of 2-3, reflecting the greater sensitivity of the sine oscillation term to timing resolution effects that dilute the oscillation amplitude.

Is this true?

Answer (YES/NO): NO